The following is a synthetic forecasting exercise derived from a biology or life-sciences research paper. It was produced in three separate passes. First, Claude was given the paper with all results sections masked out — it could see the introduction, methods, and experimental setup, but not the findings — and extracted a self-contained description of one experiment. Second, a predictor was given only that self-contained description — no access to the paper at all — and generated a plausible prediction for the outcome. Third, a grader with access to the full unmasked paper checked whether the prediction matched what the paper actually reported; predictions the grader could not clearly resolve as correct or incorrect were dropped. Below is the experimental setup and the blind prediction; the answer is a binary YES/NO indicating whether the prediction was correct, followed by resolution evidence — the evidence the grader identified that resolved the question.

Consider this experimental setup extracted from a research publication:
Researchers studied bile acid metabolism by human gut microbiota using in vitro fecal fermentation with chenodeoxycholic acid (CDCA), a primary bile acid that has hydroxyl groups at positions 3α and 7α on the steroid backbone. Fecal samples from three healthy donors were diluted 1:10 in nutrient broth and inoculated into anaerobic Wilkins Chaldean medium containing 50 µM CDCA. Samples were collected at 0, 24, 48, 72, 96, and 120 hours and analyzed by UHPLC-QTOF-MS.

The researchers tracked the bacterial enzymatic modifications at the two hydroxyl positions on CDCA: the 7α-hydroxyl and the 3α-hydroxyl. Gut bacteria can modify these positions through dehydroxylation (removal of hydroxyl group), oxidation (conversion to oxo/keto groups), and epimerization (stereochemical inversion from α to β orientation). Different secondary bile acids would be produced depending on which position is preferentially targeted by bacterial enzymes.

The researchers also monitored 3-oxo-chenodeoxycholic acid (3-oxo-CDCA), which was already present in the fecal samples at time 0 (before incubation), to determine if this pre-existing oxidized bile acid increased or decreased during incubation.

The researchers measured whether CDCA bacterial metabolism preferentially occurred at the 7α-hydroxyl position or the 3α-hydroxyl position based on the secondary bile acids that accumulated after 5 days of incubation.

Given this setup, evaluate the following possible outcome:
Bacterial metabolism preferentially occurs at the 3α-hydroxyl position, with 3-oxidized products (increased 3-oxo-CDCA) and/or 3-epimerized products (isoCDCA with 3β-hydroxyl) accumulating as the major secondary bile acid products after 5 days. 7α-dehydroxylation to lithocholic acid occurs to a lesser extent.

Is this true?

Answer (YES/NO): NO